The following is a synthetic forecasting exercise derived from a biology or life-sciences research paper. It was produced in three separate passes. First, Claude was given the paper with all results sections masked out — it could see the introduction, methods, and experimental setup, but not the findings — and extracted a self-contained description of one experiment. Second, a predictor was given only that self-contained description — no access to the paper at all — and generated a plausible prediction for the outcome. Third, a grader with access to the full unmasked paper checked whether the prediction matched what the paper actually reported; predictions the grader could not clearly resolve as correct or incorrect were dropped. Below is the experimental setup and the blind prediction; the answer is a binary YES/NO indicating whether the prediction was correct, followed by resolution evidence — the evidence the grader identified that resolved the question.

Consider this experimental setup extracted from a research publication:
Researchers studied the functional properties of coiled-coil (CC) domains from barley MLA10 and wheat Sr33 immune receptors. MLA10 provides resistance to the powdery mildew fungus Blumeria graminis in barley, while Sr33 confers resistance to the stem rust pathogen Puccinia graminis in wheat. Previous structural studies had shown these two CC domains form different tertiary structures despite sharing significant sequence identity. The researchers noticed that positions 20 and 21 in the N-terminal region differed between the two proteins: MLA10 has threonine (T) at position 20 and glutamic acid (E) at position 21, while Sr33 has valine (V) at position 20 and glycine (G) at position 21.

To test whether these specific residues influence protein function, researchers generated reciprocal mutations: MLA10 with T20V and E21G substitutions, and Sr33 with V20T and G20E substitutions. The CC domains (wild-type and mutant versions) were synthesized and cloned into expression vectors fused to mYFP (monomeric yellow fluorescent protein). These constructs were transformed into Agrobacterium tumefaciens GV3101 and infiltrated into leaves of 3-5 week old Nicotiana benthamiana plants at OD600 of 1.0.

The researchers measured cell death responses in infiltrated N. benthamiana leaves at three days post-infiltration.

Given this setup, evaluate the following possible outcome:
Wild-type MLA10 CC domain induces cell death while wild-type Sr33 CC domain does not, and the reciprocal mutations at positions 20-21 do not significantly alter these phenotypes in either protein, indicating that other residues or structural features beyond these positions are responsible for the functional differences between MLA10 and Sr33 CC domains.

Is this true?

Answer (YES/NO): NO